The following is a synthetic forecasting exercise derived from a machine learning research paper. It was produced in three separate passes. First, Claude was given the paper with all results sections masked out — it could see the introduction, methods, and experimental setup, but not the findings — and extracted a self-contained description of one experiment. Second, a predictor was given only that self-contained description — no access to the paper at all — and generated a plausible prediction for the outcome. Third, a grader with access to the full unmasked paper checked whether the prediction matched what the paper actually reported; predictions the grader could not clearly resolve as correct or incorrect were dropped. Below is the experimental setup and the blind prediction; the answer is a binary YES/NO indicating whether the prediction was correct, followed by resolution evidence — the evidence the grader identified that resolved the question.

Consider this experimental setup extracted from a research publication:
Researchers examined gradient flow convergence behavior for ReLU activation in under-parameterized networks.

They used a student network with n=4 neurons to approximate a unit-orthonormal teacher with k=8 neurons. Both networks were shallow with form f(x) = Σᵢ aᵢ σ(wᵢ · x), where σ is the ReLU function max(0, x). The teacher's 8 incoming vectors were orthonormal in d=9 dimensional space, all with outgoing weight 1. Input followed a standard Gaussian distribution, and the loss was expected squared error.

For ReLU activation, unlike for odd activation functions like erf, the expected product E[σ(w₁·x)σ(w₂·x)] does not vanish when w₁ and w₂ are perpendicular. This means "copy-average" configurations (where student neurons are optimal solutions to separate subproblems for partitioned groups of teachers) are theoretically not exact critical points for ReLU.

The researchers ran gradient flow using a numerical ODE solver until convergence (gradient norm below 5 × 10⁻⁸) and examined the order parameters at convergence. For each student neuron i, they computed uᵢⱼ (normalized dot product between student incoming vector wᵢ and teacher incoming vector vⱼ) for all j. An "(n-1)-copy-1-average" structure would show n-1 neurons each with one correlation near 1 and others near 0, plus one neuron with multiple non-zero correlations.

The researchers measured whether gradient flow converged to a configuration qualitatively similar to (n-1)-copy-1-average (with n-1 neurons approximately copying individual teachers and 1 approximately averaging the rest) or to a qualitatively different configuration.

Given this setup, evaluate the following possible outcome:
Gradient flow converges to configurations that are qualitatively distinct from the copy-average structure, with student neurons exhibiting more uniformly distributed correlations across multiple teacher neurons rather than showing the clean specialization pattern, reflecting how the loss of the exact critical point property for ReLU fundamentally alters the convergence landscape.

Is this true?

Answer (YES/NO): NO